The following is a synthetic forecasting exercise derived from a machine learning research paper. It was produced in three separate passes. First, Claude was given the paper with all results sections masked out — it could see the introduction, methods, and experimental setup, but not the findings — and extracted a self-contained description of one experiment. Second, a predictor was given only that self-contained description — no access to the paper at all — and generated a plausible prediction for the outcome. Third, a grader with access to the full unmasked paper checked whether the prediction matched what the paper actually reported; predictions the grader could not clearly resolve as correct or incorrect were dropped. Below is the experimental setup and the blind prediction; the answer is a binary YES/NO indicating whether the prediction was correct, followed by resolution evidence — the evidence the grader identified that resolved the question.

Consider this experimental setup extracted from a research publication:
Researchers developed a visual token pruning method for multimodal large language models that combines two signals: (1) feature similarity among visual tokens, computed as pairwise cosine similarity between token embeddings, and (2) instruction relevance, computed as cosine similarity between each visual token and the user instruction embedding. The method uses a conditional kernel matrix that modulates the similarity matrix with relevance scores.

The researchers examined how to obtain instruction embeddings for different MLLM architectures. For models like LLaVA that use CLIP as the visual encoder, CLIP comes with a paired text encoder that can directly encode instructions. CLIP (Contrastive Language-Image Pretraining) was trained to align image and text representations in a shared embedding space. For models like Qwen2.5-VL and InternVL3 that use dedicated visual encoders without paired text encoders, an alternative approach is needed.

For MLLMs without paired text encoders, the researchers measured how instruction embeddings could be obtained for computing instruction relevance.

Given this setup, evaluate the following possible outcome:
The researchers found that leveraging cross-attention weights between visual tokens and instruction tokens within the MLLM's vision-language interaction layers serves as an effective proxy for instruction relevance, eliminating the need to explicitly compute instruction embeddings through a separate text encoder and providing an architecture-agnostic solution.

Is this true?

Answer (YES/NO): NO